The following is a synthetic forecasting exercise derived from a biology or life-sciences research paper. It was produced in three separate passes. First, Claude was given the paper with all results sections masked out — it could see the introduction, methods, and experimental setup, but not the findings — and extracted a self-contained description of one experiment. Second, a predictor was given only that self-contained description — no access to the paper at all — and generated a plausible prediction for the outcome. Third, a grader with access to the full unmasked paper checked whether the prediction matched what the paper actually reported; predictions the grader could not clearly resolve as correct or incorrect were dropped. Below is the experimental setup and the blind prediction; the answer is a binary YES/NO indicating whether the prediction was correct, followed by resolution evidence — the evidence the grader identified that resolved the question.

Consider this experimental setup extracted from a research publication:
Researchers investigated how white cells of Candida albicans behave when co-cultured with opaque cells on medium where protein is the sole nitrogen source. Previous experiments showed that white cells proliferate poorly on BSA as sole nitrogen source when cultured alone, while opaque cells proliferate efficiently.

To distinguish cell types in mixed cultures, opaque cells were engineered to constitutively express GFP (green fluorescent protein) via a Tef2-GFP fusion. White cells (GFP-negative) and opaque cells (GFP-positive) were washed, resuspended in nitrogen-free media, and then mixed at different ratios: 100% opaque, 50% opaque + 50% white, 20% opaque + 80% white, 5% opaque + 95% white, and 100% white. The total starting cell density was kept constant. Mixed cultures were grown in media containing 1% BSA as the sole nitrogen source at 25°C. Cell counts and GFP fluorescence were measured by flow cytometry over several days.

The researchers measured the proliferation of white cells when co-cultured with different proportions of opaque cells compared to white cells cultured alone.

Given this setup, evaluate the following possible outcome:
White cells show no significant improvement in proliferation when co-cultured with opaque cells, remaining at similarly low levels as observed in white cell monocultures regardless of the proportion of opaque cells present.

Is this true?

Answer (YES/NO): NO